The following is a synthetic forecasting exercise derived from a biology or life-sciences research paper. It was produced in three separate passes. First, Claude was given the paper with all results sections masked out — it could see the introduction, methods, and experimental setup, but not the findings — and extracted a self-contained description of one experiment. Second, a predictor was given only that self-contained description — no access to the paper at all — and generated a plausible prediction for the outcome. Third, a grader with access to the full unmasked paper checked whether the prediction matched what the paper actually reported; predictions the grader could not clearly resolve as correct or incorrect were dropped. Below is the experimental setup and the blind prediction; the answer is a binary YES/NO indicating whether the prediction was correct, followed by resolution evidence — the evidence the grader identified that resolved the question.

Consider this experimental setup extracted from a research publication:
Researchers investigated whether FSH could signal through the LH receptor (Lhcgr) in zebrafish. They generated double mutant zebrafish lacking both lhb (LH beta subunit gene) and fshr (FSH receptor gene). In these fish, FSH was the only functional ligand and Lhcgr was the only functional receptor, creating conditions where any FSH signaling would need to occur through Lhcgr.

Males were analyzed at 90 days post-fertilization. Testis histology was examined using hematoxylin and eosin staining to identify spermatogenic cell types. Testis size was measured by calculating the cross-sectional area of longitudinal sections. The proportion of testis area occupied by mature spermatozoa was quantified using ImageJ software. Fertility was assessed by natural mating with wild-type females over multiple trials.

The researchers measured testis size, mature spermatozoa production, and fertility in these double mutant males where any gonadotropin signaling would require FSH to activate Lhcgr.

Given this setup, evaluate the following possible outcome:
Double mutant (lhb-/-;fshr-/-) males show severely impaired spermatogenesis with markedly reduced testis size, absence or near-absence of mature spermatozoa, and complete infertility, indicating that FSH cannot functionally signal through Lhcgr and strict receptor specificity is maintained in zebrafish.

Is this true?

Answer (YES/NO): NO